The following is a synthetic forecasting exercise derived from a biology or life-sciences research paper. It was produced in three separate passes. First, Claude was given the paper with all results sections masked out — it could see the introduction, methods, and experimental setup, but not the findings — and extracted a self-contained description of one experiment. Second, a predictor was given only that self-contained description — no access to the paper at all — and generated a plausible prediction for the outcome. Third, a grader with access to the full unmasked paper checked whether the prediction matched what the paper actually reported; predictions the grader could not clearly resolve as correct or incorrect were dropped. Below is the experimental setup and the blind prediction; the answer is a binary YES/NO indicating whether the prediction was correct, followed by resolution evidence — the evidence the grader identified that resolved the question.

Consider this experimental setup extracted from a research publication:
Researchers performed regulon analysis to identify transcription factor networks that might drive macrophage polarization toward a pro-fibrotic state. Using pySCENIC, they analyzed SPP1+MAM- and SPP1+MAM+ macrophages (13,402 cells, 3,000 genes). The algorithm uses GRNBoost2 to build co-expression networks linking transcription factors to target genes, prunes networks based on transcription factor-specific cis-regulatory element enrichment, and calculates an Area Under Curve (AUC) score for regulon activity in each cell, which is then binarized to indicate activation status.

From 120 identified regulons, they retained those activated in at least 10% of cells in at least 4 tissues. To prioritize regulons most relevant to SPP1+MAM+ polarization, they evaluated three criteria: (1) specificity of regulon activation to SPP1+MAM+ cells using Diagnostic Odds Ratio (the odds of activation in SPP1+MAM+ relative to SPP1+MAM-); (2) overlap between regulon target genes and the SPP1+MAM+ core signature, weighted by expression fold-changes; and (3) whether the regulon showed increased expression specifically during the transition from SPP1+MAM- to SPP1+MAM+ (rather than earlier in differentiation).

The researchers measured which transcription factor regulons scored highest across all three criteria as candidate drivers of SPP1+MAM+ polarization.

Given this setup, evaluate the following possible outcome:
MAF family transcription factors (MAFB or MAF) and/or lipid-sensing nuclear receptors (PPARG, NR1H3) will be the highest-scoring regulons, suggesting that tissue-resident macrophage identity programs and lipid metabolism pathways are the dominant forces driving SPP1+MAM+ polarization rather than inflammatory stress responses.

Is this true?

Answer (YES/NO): NO